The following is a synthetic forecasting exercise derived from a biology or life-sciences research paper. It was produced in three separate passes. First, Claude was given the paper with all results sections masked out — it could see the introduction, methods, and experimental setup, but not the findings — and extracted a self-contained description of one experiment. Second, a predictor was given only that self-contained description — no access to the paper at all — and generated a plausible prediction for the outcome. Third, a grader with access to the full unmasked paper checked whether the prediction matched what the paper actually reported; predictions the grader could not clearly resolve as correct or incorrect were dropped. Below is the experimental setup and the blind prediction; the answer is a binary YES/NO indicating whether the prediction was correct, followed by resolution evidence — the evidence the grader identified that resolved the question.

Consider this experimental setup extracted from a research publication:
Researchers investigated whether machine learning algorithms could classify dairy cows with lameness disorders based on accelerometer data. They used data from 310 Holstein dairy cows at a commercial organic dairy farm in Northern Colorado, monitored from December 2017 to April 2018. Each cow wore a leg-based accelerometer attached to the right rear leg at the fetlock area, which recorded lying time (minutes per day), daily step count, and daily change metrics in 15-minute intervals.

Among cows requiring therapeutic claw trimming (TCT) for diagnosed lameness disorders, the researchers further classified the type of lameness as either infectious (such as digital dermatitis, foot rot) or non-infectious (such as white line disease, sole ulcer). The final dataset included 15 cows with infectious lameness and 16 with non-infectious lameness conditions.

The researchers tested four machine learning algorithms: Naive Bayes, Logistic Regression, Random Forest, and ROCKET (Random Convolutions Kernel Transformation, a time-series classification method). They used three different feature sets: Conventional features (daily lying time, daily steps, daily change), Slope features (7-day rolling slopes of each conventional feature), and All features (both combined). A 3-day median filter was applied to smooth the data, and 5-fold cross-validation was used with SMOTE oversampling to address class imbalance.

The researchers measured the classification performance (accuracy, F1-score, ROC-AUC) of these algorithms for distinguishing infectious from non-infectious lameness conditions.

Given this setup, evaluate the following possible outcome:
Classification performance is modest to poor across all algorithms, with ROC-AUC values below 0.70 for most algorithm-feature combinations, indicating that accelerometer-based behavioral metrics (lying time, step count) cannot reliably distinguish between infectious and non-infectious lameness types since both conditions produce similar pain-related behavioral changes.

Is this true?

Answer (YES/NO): YES